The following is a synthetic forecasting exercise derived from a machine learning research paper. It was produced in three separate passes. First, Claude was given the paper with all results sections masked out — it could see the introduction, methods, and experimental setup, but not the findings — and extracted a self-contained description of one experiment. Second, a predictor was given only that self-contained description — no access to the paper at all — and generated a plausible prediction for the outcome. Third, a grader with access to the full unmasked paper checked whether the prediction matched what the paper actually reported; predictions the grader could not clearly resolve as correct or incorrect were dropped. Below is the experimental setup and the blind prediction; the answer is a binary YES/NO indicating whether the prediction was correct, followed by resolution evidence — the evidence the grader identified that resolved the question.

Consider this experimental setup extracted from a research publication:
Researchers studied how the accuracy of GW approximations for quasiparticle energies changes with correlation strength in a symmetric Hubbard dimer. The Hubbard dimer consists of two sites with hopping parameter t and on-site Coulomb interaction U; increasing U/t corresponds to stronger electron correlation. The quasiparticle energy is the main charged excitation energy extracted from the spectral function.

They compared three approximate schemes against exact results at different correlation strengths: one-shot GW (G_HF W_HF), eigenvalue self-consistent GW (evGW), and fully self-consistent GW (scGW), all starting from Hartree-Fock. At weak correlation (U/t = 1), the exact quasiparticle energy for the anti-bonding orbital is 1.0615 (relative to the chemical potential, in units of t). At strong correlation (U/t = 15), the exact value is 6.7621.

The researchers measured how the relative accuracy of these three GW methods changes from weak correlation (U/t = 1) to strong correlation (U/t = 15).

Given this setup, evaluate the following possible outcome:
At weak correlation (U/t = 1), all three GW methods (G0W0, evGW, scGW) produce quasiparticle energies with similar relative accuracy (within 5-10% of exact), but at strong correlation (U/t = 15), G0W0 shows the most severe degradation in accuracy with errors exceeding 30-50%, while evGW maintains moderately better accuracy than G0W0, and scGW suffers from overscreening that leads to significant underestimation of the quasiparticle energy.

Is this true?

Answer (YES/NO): NO